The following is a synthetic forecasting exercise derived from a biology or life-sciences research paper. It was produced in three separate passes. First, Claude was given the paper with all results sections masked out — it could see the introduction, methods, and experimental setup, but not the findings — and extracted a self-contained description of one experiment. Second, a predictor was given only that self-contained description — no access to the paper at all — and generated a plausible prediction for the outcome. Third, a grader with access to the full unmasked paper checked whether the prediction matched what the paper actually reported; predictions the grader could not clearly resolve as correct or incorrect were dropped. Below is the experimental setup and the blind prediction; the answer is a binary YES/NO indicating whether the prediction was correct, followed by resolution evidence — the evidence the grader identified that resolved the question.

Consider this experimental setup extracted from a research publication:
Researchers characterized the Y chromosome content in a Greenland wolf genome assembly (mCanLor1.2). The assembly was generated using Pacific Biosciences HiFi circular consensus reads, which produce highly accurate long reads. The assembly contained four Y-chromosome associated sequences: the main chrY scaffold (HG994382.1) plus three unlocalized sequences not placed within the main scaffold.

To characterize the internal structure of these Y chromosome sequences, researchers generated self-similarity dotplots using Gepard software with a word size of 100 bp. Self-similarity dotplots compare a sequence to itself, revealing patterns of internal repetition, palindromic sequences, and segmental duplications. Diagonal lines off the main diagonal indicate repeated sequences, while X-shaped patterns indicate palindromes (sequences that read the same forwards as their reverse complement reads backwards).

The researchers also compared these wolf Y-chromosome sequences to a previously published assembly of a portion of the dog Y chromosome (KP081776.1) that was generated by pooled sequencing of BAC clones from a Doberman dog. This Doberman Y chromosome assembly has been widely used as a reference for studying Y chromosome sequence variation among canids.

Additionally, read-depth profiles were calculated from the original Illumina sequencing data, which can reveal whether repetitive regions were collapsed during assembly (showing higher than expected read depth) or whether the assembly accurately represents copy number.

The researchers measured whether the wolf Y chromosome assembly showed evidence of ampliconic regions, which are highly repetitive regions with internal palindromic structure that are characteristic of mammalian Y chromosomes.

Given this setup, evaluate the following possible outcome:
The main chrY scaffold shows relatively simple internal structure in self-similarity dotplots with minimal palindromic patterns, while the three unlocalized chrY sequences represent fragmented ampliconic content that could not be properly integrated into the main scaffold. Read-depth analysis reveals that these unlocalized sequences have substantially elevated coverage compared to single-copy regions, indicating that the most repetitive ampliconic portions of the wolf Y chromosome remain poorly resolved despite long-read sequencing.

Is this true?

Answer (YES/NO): NO